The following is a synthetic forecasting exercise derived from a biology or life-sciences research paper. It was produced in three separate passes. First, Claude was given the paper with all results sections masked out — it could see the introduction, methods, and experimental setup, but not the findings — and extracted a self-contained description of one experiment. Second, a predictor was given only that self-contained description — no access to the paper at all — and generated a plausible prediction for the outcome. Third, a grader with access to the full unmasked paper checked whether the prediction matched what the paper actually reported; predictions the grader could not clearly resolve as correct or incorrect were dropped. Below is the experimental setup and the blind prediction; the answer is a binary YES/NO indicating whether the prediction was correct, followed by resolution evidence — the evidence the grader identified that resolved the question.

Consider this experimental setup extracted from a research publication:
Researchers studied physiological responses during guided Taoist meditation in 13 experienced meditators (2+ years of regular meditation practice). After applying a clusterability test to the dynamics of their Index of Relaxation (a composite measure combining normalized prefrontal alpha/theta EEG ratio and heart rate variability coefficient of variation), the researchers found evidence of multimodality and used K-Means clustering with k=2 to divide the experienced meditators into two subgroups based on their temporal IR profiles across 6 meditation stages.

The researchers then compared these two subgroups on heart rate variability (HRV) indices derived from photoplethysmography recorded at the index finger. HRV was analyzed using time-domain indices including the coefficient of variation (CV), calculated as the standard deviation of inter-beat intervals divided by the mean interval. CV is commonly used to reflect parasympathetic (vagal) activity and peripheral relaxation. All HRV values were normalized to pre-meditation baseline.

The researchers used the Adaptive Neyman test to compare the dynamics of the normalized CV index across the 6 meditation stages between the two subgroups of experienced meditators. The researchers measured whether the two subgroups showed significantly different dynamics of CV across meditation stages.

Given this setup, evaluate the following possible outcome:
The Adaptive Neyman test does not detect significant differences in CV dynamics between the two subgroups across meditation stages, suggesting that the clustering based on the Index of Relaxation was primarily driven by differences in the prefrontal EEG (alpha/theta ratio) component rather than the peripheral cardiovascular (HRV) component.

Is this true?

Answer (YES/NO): NO